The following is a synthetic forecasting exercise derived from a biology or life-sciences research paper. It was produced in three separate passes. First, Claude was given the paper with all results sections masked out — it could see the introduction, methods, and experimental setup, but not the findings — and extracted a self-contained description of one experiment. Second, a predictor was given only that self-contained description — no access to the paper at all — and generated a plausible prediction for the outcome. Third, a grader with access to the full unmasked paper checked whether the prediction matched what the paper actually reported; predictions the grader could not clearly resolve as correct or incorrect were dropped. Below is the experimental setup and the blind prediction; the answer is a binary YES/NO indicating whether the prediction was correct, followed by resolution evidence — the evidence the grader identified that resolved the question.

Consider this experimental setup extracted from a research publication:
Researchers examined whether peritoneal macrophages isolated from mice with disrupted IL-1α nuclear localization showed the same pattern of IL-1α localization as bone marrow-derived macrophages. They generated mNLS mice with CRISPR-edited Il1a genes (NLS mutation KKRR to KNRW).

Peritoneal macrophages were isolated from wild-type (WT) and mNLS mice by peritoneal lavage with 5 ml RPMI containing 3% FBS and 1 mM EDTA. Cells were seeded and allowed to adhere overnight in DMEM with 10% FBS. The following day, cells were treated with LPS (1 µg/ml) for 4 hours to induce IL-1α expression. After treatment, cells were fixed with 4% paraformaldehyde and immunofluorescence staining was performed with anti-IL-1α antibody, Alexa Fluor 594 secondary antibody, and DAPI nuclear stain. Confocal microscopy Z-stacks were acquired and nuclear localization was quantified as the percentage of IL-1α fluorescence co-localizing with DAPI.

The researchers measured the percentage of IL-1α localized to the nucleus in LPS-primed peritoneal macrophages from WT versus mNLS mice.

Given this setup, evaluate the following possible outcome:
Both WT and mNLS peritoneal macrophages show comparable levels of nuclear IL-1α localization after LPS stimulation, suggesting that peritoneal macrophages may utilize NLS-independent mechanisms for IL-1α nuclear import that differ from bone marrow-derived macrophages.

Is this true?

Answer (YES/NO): NO